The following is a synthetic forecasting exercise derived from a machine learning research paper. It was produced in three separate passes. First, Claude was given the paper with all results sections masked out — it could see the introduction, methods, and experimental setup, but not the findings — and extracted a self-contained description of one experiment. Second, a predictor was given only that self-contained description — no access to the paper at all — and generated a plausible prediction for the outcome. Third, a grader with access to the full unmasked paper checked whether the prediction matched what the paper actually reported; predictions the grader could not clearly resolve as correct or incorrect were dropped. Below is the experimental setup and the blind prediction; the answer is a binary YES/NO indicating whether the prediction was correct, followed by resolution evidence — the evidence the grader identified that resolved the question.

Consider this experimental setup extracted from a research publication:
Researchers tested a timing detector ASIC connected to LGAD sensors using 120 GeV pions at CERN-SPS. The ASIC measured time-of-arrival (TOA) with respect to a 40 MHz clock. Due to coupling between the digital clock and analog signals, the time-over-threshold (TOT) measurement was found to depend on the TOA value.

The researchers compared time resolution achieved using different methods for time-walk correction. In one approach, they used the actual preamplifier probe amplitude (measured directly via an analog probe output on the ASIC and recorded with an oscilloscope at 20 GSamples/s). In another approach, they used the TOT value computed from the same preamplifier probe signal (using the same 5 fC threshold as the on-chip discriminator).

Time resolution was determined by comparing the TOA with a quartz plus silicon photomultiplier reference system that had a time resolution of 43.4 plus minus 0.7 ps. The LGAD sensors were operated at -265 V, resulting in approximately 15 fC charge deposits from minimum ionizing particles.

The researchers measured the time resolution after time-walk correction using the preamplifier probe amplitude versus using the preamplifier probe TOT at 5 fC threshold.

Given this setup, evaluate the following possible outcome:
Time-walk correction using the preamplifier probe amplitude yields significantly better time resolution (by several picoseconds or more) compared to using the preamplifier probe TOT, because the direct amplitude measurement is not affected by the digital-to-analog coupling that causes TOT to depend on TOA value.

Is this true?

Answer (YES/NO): YES